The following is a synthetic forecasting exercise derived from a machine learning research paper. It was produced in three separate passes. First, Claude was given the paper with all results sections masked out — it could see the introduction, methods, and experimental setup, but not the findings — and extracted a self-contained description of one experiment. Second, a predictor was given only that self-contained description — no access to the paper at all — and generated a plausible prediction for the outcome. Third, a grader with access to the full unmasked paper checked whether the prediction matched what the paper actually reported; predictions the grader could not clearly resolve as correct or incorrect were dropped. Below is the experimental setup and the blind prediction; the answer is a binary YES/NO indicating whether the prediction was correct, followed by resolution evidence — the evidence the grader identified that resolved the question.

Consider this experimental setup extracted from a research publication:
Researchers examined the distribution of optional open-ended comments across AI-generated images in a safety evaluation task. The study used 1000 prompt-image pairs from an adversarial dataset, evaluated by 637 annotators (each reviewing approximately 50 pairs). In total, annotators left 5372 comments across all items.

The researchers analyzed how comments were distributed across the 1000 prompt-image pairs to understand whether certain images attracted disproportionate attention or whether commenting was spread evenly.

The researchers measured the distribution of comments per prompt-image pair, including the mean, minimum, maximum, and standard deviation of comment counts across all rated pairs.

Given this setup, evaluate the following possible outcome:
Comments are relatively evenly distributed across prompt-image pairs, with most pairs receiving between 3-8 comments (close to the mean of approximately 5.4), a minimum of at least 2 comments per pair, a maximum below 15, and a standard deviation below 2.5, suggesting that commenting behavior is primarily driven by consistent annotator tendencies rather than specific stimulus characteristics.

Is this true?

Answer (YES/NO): NO